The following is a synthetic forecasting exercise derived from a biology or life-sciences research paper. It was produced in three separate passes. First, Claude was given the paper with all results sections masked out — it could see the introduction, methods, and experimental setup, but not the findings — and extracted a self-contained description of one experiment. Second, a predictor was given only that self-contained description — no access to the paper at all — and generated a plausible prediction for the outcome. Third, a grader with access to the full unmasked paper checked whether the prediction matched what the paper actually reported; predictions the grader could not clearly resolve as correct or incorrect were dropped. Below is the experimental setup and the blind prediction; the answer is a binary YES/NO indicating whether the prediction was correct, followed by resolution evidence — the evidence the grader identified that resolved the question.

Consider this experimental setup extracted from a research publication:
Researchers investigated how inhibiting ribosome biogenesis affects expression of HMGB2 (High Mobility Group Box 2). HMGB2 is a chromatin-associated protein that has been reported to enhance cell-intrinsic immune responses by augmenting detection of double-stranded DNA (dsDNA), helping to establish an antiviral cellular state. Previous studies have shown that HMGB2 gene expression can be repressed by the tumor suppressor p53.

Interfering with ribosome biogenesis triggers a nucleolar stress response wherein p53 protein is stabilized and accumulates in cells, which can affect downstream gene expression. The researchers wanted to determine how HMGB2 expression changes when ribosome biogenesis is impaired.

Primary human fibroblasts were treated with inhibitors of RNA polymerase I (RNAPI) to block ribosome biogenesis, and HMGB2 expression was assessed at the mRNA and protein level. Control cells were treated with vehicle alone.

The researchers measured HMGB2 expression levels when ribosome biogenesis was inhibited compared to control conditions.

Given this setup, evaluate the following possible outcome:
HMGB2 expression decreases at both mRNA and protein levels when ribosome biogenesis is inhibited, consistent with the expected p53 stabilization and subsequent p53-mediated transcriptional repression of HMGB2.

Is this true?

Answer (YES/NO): YES